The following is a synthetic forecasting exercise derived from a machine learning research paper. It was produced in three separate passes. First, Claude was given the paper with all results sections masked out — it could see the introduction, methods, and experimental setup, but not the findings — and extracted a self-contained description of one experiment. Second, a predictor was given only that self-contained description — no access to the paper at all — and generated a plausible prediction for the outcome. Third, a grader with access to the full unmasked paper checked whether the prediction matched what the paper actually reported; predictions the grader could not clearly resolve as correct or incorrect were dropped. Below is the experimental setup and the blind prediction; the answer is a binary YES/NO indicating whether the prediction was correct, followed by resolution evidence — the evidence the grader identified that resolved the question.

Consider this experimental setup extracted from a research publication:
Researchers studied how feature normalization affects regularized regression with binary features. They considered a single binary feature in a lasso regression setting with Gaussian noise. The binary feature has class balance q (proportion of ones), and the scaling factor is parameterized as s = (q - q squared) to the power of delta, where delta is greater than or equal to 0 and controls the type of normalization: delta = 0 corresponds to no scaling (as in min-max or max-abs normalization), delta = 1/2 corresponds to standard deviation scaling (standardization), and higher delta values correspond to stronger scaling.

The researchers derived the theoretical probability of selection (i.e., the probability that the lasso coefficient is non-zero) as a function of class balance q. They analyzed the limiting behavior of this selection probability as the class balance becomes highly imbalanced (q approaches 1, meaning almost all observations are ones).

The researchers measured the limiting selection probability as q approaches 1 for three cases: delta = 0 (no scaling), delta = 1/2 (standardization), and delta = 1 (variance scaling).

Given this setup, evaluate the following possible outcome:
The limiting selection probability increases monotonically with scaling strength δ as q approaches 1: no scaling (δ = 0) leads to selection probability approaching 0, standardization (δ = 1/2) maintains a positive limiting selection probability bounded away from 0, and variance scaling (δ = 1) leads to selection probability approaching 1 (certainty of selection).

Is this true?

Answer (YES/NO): YES